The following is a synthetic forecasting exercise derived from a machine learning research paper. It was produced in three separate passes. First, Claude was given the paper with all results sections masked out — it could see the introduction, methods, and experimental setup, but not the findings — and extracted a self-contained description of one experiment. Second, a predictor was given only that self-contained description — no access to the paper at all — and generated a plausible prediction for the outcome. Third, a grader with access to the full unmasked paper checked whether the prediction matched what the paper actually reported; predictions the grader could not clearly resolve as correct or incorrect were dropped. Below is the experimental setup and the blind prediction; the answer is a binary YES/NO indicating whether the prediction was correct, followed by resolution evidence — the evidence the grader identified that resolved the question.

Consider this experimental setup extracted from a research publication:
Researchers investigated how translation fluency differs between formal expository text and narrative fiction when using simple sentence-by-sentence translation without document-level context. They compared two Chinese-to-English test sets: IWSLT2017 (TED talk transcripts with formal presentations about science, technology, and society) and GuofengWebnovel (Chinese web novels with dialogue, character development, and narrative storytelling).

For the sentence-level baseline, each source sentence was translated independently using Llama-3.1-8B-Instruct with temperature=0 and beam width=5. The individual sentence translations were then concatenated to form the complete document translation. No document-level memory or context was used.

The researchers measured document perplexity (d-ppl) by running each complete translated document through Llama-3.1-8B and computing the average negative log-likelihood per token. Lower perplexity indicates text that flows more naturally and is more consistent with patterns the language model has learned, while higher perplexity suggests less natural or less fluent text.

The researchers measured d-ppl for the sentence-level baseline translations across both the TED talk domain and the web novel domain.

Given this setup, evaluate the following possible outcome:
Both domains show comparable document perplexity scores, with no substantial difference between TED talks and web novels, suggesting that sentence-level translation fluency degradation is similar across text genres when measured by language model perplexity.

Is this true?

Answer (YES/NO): YES